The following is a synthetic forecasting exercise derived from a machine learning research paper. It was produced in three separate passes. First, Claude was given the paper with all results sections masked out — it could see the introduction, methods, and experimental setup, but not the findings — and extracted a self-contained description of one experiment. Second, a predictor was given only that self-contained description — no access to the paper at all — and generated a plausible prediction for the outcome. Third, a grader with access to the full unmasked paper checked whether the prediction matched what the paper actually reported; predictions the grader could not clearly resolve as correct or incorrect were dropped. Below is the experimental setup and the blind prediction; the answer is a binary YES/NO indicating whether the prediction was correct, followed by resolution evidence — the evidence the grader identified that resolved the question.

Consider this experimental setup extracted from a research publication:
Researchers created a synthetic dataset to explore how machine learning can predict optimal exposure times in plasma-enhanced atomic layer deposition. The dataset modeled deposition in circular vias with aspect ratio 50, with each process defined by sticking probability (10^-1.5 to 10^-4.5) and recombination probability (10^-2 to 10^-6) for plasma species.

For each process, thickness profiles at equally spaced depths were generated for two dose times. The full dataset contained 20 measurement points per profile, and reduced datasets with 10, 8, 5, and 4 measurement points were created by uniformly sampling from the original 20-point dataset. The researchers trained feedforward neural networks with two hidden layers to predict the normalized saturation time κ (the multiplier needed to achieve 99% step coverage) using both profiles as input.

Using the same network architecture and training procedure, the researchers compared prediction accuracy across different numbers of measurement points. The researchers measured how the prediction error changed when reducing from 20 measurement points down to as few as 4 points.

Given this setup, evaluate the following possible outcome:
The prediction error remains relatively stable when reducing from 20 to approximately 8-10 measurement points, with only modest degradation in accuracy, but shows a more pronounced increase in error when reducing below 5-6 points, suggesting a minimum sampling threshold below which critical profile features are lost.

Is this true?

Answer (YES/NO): NO